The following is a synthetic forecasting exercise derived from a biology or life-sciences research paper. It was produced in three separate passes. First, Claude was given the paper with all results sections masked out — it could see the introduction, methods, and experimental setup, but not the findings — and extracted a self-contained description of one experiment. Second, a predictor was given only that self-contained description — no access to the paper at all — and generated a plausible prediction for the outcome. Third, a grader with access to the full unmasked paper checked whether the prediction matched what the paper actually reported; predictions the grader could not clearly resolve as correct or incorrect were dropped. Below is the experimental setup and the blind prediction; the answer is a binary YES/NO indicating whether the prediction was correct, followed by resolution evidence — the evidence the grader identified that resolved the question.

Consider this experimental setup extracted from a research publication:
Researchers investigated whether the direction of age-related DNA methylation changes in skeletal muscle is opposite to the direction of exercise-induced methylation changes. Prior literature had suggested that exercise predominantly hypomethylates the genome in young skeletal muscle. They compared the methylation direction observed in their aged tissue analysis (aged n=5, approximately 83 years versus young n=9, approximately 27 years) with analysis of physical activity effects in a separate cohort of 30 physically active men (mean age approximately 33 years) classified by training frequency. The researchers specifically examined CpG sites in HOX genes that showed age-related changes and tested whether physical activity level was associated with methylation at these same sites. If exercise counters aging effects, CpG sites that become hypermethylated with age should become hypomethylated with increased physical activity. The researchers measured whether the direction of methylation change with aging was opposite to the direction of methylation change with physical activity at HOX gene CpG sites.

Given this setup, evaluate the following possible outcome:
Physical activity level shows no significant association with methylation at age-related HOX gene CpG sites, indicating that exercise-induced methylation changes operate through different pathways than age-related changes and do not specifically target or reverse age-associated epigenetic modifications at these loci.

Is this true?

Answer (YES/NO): NO